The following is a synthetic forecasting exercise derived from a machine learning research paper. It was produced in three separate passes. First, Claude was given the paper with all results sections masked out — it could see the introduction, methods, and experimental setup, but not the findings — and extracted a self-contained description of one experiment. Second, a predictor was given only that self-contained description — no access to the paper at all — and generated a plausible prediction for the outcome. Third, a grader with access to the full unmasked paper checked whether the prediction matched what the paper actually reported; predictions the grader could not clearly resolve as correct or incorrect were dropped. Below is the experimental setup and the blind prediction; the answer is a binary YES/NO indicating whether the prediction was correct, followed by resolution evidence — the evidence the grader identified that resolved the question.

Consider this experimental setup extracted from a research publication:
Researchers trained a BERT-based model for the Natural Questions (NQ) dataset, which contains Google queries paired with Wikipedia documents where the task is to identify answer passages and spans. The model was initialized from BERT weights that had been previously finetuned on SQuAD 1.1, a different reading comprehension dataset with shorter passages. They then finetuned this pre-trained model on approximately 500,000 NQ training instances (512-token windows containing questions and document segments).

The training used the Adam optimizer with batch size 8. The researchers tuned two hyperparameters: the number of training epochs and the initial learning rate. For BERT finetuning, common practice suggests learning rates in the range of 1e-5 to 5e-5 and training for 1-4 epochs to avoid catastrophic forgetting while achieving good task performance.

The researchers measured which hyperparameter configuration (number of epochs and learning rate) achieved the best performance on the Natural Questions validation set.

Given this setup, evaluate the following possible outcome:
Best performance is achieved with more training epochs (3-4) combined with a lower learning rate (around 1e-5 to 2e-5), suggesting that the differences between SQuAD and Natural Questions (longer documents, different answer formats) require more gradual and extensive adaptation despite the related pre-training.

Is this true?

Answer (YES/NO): NO